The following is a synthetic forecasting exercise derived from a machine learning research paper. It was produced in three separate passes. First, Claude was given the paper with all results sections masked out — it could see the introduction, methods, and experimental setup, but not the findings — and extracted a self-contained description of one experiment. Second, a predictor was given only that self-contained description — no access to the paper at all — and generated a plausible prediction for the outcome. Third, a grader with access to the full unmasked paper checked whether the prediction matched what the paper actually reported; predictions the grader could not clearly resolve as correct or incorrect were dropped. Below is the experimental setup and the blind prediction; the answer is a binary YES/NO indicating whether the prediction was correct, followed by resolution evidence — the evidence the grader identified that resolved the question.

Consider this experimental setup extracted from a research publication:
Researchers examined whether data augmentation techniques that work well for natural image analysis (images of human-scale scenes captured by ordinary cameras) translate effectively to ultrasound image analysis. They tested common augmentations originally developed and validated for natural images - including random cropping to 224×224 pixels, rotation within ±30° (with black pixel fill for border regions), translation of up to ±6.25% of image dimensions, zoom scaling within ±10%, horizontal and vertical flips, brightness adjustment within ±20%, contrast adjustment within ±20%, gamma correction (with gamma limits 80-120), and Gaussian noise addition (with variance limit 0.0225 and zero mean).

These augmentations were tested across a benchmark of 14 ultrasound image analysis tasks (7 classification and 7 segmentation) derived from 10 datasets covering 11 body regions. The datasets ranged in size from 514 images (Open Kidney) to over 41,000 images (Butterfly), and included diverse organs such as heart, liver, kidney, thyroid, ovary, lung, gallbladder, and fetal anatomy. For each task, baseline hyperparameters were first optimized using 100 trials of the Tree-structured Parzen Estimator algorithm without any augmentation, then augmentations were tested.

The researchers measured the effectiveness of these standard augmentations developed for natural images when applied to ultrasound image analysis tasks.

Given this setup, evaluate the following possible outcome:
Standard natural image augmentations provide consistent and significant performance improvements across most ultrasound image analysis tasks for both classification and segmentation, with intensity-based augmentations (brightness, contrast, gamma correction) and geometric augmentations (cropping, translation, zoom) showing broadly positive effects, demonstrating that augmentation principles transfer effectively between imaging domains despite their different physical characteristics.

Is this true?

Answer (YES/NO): NO